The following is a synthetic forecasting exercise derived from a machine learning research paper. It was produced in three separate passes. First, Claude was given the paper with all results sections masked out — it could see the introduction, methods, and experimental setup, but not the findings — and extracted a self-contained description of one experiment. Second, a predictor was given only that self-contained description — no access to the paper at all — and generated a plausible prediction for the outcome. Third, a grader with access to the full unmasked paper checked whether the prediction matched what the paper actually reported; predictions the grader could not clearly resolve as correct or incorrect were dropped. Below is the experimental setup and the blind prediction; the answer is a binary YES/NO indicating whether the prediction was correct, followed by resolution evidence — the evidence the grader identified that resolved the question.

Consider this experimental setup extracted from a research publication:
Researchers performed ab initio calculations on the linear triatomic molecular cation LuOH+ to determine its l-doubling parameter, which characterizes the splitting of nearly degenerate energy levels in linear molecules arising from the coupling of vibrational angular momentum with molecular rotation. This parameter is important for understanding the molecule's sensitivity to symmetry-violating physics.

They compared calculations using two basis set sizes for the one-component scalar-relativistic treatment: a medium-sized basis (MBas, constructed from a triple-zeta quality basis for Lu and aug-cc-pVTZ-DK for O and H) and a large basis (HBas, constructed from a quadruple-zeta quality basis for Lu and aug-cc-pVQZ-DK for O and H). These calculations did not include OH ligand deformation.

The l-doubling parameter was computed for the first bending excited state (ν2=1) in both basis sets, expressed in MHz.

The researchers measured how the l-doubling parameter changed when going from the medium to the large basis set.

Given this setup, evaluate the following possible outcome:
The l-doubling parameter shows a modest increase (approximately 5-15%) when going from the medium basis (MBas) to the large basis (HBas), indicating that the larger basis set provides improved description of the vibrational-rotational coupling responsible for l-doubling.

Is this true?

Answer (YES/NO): NO